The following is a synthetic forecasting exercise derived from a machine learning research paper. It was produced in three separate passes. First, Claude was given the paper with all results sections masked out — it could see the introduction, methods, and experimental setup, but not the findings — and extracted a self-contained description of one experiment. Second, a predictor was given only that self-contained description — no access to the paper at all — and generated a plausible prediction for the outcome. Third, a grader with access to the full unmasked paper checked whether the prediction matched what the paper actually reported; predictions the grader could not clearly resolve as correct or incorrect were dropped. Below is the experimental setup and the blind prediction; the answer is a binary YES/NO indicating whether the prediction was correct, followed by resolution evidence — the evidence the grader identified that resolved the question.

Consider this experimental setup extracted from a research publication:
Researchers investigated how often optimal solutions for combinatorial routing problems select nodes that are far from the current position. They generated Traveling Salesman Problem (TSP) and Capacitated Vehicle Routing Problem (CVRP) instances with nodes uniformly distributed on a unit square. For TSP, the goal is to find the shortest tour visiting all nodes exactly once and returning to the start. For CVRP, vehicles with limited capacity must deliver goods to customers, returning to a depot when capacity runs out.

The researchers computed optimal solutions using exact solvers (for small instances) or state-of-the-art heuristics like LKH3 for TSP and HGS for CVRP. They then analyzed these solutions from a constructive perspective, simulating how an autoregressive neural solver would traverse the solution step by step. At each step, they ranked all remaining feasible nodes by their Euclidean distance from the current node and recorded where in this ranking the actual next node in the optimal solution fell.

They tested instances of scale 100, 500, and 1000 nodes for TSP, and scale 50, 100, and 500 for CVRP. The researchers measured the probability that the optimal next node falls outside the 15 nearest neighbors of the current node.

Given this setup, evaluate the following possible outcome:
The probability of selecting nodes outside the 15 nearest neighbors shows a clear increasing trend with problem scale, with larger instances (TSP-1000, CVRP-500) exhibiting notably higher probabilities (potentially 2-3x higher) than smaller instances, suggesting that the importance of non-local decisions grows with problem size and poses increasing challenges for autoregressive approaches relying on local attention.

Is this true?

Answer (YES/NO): NO